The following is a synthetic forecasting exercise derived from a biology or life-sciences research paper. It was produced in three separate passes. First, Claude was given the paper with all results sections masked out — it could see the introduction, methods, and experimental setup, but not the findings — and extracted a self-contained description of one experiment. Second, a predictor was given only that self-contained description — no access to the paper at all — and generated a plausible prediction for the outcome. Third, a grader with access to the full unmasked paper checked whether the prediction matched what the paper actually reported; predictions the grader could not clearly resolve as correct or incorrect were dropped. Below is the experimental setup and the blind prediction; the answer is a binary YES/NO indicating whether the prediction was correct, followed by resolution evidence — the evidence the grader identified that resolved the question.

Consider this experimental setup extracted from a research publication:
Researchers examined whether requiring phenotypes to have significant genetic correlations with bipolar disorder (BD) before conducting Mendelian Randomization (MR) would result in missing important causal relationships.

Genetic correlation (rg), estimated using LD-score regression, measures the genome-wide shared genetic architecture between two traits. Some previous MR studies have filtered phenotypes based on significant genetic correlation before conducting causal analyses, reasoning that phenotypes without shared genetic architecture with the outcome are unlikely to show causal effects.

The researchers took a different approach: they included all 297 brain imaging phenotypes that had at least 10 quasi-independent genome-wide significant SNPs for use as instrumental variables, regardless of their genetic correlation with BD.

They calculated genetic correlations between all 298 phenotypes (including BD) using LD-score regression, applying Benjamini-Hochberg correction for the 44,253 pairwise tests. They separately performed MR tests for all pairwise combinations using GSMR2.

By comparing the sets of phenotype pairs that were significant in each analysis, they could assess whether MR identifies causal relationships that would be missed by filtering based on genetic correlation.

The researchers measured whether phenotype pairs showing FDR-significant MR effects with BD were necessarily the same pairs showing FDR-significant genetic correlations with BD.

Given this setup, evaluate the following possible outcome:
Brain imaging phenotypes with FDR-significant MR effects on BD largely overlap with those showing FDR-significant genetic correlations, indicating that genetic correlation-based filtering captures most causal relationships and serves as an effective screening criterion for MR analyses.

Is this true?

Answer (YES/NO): NO